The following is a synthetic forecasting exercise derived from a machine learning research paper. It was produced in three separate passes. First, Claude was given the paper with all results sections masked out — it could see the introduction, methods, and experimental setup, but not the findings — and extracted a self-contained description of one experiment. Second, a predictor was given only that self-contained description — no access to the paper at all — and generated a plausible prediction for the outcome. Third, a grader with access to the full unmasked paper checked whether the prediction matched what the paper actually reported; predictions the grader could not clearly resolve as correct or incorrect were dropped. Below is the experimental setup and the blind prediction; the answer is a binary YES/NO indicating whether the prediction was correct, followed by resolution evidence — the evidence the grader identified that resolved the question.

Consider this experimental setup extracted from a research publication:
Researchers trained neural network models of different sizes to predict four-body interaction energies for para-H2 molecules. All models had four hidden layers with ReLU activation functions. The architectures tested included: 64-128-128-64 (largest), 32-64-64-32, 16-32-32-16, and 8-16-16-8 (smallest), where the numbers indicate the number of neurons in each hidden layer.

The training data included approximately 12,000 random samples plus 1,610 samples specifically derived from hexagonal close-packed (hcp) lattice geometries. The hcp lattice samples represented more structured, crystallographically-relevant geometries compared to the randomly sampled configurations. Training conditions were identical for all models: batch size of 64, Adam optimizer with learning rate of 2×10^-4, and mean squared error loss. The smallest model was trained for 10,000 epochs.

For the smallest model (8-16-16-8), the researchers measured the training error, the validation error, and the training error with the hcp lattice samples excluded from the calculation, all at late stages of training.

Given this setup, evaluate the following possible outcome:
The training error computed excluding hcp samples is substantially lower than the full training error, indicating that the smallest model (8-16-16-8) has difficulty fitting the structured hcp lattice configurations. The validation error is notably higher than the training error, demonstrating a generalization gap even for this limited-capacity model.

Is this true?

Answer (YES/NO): NO